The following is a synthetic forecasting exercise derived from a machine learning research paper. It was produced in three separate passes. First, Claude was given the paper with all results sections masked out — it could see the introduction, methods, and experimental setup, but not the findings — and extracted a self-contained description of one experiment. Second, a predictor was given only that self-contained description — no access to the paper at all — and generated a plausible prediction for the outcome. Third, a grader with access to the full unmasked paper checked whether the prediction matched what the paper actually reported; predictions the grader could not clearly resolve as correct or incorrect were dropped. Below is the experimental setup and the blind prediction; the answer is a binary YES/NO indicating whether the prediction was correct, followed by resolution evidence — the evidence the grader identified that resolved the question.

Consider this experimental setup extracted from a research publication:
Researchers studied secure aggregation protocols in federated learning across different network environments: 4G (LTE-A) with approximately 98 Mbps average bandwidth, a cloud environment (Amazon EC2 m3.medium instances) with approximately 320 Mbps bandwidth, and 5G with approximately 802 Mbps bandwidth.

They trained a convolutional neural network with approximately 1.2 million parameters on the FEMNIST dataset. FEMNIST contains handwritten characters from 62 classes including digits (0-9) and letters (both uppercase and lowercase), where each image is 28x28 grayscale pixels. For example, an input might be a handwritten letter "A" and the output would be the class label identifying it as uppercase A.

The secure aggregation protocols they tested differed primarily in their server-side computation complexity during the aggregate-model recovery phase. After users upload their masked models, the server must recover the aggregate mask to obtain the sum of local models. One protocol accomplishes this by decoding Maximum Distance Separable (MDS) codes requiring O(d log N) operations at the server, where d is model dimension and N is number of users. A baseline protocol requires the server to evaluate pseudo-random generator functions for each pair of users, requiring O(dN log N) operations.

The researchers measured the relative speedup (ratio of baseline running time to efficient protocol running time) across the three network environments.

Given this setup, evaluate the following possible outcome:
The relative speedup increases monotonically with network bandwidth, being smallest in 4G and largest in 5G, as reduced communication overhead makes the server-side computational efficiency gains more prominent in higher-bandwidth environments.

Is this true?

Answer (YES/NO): YES